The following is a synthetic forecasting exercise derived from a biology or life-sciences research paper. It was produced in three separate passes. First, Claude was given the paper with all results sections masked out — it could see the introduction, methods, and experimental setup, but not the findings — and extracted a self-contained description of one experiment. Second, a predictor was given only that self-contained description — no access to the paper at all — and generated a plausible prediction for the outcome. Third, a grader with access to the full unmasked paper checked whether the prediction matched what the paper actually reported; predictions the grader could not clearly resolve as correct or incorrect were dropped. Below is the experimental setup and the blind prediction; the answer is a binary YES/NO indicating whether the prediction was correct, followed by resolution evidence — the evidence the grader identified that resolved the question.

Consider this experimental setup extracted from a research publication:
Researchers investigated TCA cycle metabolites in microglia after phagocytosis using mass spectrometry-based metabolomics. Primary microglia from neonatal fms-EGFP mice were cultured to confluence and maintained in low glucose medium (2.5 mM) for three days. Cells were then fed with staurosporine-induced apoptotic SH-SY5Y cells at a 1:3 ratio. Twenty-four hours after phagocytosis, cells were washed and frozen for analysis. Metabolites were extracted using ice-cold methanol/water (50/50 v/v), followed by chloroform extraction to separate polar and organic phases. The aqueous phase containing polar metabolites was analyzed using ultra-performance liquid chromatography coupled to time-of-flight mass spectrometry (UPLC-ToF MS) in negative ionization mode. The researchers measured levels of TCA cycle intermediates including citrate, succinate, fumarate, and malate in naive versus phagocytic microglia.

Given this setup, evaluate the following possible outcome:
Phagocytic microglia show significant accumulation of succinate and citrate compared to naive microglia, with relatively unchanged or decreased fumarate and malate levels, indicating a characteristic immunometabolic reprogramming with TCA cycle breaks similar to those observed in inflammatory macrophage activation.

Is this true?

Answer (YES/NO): NO